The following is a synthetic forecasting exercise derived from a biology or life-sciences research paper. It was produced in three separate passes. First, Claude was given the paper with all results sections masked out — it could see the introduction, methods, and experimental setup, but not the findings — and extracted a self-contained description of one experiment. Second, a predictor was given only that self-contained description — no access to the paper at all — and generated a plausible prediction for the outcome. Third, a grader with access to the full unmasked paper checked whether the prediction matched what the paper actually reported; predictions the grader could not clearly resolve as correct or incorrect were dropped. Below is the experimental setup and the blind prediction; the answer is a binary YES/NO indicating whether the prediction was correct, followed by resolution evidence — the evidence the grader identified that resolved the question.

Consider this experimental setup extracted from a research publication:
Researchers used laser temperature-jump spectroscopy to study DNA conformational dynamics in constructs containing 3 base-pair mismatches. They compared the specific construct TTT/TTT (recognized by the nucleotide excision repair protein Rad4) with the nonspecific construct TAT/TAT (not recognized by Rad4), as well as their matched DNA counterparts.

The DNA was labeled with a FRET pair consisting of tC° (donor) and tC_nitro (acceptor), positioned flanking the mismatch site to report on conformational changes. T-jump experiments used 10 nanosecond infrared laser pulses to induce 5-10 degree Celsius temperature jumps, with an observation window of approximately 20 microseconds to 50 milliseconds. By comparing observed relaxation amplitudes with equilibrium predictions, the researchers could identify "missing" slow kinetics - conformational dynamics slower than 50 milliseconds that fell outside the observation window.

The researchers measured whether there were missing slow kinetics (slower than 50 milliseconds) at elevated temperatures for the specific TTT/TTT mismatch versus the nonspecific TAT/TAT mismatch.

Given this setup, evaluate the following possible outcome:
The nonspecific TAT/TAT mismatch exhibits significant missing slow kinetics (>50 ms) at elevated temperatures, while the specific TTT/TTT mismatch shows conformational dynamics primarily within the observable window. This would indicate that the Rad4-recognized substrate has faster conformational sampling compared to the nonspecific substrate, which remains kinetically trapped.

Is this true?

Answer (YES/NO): NO